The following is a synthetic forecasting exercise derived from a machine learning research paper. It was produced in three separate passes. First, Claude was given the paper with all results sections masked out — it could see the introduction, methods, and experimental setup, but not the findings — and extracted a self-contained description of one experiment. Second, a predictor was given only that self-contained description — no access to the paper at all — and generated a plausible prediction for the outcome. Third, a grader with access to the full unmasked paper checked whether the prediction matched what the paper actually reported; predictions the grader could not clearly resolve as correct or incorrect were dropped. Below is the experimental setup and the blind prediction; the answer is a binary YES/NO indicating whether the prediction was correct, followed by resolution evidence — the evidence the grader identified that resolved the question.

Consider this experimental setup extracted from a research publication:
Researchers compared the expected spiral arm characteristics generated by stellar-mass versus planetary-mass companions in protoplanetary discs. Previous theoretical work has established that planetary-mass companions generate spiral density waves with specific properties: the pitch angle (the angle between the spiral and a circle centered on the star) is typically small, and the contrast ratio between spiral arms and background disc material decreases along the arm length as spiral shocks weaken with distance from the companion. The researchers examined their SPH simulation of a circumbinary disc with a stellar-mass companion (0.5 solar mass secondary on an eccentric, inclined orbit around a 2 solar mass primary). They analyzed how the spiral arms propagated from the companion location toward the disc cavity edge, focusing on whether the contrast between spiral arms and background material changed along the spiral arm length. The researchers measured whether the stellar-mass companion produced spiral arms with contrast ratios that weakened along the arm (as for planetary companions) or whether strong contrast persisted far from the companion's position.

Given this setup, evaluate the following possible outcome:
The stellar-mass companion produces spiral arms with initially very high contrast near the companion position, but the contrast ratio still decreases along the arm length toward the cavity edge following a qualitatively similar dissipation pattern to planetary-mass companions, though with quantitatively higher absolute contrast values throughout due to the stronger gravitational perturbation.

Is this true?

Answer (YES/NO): NO